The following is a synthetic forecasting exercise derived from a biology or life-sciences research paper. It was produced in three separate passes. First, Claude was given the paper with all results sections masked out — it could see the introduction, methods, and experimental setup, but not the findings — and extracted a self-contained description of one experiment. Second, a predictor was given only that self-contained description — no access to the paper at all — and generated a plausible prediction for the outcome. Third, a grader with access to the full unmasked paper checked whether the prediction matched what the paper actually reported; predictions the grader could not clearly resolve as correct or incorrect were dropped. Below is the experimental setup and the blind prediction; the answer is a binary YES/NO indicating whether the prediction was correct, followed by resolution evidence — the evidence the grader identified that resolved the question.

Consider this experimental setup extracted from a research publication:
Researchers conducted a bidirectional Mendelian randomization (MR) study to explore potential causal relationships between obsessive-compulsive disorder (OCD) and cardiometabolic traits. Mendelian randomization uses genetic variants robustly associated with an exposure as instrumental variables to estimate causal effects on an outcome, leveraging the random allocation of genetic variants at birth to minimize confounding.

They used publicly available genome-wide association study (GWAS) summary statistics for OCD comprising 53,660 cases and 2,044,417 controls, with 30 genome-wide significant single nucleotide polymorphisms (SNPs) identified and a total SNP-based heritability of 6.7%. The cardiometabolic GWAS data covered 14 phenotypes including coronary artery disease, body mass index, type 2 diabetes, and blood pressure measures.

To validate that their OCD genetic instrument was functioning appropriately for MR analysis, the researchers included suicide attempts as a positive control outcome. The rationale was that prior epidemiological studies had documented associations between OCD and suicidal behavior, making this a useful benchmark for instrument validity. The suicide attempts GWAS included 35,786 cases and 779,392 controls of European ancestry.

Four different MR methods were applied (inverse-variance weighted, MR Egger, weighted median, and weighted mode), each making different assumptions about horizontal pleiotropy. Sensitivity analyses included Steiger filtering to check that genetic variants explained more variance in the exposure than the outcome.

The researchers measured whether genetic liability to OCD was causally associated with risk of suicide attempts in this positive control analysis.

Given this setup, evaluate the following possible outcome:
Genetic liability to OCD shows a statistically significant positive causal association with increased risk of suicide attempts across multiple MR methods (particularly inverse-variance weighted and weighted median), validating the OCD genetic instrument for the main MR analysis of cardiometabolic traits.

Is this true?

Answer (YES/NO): YES